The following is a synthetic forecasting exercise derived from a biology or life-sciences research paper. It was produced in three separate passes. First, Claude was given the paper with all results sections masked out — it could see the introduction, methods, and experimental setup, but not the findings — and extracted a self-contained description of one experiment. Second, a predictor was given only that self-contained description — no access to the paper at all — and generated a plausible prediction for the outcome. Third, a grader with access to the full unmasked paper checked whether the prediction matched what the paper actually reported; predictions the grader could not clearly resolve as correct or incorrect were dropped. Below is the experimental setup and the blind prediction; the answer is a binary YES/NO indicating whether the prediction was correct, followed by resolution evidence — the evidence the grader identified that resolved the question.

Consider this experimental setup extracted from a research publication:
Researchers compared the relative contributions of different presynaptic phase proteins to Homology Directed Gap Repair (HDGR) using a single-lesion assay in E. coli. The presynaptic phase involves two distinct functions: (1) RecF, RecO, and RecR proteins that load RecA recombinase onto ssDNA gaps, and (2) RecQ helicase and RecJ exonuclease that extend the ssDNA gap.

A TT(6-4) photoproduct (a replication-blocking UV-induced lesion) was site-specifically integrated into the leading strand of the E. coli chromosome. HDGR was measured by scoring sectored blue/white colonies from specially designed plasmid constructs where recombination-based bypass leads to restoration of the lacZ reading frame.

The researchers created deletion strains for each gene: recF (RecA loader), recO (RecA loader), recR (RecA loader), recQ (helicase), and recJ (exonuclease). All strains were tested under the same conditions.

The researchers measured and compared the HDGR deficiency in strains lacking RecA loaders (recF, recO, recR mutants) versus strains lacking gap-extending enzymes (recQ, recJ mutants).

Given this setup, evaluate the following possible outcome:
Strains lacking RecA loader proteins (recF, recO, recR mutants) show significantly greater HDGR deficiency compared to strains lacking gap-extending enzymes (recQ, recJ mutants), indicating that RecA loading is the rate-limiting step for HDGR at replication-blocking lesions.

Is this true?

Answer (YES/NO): NO